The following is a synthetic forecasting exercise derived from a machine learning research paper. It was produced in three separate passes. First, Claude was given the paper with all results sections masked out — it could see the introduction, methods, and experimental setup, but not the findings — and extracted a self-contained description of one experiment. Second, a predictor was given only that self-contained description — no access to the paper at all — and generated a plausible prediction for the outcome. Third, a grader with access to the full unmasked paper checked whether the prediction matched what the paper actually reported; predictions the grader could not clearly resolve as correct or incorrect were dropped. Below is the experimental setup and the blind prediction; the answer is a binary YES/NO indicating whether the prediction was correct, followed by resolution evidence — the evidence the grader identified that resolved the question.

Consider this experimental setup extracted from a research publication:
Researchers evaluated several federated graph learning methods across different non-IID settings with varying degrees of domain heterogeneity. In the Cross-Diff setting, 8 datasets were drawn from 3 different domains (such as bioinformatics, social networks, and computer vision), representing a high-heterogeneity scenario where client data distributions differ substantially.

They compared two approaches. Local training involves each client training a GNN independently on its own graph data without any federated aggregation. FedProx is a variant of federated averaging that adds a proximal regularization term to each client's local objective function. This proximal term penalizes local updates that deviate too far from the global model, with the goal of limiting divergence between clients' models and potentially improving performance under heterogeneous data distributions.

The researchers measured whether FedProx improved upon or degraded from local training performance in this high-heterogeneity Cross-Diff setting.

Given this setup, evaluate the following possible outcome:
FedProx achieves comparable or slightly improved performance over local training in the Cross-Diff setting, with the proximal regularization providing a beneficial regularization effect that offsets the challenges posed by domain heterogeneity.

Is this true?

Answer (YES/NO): NO